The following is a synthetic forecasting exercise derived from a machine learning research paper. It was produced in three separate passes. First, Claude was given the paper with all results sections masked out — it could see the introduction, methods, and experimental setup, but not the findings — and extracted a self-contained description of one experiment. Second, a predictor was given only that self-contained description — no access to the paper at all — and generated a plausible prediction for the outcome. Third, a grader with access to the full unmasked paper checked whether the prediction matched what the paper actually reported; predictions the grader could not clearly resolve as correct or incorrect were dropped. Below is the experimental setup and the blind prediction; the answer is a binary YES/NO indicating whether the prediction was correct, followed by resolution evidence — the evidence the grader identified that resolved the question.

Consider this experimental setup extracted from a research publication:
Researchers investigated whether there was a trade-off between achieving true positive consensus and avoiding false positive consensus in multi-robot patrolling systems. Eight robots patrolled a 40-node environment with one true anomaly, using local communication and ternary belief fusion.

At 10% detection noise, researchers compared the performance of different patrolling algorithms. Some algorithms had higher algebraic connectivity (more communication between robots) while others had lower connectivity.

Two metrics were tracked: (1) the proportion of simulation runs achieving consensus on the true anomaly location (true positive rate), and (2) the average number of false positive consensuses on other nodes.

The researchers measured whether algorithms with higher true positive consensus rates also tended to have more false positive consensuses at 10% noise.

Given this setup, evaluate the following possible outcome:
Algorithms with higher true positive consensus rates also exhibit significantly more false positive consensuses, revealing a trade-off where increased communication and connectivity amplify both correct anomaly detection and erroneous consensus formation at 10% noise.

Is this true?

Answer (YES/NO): YES